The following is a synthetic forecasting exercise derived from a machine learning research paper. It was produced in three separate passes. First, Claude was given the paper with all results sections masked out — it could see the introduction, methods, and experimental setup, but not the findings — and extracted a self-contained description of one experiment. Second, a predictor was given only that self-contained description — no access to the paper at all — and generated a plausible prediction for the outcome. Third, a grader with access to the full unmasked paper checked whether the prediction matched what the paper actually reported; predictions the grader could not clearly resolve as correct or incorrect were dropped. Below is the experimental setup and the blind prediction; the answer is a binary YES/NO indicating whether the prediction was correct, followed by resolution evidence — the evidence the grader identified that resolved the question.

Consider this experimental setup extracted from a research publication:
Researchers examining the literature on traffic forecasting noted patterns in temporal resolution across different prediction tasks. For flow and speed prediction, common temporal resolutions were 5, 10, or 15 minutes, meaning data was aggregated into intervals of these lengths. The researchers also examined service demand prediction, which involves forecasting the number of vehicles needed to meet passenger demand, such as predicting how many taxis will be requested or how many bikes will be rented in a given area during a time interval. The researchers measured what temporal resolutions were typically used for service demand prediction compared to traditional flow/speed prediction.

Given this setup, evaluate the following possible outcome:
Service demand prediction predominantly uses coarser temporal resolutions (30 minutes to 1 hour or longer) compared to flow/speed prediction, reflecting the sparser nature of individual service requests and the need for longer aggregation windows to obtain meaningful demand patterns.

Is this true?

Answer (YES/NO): YES